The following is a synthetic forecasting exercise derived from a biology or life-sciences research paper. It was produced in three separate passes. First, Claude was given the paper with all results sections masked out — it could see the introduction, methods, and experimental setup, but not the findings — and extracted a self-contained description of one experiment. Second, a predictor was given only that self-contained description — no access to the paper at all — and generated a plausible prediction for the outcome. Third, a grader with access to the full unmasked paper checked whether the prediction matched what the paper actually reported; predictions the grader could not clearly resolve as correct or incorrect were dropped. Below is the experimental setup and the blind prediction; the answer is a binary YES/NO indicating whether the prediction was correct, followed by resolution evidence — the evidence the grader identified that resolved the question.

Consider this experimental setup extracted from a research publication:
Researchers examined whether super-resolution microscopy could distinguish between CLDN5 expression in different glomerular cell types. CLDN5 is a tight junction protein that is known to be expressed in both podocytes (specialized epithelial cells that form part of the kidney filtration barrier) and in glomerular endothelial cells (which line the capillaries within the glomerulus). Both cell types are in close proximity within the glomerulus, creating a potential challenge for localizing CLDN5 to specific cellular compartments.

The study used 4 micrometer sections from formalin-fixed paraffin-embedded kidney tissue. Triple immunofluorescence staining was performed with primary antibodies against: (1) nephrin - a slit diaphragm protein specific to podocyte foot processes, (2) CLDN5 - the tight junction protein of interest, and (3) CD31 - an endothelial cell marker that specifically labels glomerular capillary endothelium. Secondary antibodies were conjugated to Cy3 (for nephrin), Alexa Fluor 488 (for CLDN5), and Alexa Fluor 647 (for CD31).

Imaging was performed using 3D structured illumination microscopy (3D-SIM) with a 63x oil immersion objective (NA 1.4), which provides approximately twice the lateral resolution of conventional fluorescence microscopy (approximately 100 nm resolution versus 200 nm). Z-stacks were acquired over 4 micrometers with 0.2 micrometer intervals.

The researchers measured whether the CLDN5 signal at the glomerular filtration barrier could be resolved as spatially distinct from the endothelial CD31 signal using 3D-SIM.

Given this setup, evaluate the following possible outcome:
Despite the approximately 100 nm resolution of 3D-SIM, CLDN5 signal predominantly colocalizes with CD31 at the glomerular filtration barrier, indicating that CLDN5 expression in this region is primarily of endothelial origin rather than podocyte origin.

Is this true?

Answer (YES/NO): NO